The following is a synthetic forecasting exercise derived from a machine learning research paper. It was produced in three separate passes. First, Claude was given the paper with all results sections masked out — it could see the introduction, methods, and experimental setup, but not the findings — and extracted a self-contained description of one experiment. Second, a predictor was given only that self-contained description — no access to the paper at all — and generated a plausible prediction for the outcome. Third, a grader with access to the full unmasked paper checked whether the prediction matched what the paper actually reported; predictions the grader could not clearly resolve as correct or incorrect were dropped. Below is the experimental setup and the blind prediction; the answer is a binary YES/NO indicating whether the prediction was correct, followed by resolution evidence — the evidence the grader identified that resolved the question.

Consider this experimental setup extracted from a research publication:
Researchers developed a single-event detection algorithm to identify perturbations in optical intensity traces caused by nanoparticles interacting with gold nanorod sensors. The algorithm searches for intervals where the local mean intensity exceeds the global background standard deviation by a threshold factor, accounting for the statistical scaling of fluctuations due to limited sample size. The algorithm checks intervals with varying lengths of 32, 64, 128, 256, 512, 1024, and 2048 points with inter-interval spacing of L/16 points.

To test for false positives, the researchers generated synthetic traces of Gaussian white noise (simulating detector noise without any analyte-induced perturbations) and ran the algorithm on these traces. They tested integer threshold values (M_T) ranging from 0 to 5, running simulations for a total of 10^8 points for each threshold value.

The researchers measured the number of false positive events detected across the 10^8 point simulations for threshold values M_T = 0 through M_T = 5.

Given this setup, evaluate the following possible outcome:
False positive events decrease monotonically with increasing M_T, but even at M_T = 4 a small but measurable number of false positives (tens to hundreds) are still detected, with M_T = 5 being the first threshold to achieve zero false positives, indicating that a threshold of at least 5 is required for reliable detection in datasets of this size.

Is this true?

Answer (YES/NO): NO